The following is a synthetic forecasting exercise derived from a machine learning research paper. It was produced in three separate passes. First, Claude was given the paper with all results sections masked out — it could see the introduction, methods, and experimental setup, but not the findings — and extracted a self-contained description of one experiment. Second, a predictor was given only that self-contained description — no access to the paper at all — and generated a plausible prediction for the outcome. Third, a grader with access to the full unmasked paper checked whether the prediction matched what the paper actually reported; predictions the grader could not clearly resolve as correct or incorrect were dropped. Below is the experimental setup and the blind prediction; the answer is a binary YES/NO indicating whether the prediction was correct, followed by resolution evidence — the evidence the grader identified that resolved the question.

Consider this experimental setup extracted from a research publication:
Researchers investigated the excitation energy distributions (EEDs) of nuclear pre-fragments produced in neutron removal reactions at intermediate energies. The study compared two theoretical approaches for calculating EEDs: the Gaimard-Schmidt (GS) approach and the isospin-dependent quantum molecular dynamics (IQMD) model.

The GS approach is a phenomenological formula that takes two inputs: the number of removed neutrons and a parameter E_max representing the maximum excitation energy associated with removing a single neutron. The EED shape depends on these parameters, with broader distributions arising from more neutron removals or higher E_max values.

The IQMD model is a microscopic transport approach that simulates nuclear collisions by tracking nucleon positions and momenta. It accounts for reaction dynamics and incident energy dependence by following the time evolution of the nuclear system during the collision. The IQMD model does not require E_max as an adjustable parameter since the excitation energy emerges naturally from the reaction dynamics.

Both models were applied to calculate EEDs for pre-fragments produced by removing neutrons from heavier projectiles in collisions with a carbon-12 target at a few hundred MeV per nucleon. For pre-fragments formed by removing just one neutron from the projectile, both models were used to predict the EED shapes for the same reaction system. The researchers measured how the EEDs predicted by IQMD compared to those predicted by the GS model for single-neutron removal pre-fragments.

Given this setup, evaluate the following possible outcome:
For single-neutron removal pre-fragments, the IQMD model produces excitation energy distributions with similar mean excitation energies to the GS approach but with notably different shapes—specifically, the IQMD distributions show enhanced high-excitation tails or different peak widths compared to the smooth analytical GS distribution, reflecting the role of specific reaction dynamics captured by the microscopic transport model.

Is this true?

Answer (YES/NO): NO